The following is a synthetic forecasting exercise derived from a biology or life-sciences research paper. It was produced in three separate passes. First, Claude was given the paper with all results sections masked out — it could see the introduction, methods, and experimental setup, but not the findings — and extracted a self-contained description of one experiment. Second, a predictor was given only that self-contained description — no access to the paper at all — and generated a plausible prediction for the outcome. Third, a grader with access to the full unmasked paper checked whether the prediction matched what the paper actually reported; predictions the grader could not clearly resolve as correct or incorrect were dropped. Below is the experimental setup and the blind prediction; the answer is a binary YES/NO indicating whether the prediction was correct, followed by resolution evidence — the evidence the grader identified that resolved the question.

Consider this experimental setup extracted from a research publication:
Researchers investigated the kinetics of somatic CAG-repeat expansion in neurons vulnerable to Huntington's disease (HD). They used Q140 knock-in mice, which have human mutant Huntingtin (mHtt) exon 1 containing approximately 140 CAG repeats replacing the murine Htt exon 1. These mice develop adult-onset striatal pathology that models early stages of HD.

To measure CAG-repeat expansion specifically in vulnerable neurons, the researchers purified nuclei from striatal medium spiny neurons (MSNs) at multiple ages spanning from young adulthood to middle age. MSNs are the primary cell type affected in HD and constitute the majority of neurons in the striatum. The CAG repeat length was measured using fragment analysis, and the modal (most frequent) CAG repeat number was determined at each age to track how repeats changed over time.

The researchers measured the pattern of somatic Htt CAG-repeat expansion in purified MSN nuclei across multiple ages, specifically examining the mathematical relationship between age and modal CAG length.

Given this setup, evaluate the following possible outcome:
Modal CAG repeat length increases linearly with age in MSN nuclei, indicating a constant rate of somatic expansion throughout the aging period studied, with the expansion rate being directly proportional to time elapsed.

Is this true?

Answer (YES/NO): YES